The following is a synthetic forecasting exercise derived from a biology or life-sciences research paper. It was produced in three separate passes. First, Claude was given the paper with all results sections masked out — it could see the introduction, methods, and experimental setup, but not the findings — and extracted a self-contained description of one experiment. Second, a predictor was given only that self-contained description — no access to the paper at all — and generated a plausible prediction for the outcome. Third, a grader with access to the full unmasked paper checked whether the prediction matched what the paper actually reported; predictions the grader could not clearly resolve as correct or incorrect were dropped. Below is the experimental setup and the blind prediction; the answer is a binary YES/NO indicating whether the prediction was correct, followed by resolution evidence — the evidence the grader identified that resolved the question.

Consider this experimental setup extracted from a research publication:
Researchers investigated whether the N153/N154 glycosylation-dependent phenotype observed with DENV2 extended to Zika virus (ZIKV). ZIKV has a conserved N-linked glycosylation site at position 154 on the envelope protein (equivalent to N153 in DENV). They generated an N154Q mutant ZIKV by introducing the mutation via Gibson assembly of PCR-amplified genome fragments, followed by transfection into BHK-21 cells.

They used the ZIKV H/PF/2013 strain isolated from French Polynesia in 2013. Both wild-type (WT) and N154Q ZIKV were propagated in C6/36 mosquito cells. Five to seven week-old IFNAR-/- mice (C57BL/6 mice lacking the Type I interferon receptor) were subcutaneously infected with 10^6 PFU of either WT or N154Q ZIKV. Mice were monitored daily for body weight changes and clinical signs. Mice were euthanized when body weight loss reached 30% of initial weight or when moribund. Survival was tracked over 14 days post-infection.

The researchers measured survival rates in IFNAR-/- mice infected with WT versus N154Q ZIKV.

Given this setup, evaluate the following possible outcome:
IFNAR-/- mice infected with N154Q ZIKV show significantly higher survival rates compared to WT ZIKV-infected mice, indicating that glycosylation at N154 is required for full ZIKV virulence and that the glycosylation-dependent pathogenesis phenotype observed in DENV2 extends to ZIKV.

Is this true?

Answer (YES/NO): YES